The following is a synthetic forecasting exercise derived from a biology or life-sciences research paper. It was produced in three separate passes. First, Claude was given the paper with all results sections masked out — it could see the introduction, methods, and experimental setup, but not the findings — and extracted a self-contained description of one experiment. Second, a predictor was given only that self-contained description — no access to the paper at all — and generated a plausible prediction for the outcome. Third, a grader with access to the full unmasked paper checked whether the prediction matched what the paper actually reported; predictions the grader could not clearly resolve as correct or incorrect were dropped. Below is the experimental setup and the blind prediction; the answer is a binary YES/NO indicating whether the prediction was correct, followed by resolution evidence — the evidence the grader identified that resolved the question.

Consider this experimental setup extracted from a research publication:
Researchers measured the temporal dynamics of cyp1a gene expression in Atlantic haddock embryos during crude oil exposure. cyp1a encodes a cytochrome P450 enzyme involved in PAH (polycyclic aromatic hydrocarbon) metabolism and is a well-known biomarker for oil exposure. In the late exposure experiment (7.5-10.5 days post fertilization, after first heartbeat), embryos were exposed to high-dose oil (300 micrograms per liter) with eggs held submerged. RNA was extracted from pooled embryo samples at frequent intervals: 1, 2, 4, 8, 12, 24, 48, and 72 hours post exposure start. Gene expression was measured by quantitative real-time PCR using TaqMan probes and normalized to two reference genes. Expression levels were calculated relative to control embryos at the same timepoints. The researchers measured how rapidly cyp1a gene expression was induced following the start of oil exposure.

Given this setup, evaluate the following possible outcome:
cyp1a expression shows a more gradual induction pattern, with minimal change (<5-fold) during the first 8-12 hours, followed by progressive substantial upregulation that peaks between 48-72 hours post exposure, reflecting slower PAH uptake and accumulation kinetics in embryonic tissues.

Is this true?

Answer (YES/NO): NO